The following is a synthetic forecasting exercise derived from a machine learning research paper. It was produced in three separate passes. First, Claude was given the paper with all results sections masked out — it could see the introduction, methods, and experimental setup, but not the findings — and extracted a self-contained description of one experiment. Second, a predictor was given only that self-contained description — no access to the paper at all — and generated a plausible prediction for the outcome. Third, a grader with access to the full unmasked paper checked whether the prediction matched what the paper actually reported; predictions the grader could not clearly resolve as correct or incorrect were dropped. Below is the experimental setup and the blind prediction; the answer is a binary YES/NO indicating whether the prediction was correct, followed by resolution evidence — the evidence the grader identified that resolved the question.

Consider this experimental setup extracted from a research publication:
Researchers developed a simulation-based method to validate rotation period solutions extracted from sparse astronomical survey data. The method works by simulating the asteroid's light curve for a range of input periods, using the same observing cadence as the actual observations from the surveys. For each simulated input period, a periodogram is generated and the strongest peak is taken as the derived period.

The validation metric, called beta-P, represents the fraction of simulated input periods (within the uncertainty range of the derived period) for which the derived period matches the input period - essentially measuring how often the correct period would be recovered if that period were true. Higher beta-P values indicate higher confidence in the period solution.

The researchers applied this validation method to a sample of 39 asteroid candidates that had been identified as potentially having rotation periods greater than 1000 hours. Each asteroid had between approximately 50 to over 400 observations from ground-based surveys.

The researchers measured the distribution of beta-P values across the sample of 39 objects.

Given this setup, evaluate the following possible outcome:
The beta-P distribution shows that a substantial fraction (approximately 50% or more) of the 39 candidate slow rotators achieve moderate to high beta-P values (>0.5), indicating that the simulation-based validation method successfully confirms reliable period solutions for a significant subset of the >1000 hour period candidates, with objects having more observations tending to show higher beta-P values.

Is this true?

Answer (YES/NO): YES